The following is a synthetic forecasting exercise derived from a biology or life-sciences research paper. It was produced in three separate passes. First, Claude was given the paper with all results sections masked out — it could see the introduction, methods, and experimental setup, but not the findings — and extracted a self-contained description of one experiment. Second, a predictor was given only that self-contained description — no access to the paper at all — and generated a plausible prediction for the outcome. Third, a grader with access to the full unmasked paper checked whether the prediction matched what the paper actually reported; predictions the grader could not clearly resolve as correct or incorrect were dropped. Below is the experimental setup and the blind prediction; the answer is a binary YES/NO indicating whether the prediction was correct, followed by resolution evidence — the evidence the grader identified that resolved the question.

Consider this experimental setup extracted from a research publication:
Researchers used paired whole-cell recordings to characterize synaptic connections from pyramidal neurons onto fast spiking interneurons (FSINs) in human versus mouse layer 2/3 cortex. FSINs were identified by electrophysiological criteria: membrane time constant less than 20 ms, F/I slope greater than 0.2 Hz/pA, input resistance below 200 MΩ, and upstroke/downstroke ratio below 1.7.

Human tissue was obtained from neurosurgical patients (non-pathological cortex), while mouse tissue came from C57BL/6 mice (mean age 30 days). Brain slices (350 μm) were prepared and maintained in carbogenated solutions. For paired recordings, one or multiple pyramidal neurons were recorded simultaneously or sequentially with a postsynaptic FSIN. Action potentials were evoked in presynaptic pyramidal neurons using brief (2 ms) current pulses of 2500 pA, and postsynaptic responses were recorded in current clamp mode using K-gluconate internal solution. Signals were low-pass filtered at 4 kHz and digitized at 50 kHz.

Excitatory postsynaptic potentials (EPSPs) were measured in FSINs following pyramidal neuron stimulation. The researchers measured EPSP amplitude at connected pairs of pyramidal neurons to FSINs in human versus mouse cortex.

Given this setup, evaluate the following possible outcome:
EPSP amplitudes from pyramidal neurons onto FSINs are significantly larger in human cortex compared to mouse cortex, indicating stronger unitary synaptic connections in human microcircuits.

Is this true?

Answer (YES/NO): NO